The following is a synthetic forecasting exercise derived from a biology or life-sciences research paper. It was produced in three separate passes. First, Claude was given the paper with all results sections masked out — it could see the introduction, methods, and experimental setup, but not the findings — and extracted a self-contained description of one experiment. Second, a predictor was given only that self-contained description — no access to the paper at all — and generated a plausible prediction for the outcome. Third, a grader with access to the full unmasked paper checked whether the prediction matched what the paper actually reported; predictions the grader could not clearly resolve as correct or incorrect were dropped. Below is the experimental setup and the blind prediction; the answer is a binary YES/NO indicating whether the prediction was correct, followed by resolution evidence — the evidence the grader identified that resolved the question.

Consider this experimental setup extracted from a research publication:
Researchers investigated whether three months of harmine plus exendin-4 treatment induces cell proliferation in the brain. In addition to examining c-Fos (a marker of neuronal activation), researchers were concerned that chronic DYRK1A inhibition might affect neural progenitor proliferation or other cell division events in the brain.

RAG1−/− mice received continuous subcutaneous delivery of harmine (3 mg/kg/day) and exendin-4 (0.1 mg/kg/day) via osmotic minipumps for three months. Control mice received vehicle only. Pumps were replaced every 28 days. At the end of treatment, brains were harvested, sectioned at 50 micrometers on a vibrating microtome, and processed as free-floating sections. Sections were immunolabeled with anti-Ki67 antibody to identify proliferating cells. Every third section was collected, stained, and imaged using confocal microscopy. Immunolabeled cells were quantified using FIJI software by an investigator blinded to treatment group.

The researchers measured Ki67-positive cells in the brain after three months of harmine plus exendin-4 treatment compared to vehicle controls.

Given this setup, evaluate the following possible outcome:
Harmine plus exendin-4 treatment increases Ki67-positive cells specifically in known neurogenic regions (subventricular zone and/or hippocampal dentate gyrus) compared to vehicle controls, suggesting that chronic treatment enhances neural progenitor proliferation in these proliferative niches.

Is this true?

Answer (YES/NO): NO